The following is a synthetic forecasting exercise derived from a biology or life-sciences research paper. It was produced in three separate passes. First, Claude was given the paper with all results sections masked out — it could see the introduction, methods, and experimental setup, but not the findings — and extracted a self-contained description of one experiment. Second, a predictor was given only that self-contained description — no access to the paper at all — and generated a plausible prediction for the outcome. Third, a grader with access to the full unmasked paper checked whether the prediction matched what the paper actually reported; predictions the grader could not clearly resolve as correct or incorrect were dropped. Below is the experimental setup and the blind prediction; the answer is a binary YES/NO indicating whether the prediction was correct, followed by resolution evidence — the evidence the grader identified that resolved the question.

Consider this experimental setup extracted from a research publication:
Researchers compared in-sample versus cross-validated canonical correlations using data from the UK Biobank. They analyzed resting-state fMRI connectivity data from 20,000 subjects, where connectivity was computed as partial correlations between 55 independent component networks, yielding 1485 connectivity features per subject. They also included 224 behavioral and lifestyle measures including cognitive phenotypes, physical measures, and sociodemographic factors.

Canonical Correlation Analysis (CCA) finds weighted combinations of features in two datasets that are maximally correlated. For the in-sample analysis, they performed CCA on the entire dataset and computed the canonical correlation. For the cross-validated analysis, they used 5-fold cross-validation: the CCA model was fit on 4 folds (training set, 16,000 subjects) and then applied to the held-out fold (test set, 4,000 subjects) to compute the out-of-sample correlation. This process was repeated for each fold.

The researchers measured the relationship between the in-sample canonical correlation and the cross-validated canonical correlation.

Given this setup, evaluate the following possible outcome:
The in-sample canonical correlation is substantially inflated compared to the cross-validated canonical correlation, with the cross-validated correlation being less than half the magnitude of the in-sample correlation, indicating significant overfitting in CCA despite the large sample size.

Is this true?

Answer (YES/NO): NO